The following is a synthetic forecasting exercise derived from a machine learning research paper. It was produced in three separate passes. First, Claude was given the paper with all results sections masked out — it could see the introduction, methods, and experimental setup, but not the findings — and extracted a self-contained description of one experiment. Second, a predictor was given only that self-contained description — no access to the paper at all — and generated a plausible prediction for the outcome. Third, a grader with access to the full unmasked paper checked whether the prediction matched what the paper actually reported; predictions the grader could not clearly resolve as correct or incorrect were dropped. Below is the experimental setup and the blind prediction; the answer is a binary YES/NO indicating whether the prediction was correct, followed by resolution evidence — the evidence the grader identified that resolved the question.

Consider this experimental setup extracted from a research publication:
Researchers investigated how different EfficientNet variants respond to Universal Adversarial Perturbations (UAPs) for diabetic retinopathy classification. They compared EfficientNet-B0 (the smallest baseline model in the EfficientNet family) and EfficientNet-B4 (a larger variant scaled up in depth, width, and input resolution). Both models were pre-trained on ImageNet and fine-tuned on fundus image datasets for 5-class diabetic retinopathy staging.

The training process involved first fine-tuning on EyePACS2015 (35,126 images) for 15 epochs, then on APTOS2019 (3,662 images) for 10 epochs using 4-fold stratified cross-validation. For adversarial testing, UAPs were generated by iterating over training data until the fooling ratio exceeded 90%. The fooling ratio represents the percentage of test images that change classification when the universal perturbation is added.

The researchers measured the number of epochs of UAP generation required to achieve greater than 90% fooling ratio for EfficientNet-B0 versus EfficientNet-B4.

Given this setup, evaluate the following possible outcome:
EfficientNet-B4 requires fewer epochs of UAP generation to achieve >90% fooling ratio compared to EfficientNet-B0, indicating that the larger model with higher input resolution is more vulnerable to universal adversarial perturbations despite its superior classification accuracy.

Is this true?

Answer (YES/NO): YES